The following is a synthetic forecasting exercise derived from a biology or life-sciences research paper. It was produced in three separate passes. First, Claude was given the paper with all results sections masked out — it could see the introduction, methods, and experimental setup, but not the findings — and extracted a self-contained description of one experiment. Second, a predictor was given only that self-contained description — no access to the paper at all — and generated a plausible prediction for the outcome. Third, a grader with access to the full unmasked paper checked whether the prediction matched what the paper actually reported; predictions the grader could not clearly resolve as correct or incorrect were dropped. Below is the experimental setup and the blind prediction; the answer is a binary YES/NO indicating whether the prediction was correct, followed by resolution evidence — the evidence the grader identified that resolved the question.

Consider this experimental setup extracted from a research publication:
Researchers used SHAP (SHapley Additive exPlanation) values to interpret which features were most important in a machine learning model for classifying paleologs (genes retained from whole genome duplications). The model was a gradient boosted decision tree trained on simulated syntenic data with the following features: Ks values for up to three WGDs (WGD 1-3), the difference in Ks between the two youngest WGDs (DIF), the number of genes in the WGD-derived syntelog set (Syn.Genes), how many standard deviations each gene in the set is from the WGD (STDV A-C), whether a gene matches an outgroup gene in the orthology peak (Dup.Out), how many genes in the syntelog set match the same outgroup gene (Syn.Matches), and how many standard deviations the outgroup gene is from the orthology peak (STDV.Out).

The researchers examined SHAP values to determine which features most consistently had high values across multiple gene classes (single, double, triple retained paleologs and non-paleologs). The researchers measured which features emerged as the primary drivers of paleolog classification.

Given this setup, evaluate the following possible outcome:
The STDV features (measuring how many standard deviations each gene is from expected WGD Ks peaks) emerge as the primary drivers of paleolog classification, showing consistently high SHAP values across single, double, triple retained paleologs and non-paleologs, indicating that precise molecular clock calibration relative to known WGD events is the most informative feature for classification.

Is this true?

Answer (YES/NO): NO